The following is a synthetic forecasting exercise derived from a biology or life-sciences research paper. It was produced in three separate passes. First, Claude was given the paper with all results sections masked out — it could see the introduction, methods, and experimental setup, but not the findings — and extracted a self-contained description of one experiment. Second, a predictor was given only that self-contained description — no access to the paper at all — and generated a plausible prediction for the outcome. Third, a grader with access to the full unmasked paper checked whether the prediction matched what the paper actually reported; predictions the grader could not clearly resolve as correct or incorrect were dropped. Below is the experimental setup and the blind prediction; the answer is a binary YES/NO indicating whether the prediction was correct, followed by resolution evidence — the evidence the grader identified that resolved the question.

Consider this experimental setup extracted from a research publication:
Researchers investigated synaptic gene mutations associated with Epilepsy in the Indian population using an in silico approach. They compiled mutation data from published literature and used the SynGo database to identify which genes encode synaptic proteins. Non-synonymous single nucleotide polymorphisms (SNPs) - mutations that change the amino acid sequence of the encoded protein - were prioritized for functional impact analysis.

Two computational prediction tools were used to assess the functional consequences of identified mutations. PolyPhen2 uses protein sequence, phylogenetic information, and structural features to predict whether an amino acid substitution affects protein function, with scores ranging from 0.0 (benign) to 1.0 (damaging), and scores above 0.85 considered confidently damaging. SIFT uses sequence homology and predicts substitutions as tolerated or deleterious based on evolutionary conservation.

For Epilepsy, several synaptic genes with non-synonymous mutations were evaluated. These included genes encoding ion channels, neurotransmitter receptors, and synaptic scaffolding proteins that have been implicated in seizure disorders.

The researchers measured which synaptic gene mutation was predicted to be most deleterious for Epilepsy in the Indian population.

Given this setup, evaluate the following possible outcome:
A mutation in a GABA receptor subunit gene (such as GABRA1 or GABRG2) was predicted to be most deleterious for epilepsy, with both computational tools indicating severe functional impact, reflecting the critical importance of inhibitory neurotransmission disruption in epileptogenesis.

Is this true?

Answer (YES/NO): YES